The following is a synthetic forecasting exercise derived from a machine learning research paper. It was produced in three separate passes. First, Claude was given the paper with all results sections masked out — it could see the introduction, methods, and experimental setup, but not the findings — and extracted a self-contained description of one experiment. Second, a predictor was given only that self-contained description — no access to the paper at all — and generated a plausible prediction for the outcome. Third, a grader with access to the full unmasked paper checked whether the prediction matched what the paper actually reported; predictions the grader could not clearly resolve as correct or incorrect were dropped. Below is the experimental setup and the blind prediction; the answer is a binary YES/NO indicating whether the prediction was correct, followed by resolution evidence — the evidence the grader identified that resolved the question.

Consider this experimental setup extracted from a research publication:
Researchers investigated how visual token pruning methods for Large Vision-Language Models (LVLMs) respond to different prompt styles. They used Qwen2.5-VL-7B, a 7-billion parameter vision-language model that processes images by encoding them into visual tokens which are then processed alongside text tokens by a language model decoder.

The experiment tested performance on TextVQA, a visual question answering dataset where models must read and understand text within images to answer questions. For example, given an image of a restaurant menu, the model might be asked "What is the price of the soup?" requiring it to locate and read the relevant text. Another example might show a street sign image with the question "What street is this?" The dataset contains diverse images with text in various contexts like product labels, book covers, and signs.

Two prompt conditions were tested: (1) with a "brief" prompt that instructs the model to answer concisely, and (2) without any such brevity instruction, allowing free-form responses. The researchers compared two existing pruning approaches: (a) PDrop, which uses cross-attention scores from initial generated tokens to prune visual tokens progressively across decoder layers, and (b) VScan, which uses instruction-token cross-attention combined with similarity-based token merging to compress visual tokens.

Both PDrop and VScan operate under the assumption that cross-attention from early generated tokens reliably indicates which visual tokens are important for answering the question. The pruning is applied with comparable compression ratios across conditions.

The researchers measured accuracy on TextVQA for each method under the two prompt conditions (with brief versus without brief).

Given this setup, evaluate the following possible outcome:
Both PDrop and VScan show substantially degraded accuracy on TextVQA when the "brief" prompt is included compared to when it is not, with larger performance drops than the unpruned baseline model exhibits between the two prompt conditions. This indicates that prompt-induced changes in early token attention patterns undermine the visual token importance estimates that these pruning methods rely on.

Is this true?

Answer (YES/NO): NO